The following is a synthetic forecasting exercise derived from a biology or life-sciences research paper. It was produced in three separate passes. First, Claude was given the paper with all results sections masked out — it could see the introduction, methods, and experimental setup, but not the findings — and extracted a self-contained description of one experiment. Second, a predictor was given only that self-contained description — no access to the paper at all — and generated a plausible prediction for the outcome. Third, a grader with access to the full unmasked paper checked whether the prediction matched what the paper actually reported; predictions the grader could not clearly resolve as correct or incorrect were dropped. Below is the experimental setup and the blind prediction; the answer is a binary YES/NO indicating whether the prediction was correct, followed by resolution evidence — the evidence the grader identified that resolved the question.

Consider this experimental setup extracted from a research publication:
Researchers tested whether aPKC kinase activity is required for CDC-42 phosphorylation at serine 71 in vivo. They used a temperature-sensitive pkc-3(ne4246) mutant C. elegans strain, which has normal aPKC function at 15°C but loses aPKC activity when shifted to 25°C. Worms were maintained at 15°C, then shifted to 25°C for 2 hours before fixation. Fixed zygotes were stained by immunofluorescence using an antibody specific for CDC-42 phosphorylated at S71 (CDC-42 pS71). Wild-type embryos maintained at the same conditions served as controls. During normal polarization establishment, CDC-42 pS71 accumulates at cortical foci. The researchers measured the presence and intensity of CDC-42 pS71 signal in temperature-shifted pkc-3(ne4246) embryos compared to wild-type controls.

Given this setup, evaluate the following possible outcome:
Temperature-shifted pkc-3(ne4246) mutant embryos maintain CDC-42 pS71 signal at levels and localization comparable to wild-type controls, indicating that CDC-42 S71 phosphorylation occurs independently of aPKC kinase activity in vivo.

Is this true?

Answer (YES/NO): NO